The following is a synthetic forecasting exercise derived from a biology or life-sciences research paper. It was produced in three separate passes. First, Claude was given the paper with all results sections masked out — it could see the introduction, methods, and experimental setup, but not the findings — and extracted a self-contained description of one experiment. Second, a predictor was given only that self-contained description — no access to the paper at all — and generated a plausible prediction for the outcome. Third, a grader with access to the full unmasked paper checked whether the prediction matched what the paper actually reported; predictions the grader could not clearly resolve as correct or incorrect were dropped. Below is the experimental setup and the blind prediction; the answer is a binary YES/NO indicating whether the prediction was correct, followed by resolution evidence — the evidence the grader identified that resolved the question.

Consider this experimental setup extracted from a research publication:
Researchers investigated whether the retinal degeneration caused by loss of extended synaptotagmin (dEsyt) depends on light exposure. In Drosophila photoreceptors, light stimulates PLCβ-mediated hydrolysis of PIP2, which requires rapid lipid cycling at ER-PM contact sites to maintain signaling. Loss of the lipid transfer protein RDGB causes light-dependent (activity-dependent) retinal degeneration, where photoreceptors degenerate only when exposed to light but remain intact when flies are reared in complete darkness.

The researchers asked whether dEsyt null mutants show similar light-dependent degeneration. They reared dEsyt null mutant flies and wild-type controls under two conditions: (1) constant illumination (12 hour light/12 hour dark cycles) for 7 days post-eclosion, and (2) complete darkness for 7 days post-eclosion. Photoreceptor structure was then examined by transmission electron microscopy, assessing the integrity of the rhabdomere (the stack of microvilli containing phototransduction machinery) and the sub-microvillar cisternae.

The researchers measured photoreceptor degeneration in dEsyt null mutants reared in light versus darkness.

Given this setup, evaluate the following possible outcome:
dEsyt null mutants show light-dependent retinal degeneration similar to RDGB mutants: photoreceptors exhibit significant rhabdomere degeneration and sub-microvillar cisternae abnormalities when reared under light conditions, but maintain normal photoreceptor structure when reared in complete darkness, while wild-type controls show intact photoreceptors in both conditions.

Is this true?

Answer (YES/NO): YES